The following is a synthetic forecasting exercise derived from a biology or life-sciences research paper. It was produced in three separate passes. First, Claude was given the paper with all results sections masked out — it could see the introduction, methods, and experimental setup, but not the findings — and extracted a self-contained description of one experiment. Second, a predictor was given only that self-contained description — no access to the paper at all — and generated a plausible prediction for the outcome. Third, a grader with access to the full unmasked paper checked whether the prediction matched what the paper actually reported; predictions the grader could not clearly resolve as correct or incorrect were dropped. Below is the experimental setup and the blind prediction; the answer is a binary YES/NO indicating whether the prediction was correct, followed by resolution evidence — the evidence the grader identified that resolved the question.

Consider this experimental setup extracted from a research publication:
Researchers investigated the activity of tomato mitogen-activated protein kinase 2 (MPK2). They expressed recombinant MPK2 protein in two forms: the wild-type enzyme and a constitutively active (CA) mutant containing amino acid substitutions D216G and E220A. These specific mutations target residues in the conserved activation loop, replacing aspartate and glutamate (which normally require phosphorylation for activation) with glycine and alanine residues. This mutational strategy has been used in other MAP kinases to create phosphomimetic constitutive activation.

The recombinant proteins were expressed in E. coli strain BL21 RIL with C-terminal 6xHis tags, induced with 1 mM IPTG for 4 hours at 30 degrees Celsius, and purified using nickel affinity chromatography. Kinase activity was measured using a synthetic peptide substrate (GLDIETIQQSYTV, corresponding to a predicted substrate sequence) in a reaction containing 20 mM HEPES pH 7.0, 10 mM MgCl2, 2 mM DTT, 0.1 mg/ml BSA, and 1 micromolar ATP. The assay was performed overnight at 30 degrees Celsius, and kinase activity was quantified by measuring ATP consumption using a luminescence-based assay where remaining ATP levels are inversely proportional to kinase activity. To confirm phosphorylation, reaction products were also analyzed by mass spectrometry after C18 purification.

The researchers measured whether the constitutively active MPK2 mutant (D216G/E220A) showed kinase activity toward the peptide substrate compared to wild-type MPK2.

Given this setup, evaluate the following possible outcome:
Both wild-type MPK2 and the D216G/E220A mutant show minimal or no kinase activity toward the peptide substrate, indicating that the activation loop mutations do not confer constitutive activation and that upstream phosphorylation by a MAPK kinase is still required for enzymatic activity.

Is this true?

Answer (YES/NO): NO